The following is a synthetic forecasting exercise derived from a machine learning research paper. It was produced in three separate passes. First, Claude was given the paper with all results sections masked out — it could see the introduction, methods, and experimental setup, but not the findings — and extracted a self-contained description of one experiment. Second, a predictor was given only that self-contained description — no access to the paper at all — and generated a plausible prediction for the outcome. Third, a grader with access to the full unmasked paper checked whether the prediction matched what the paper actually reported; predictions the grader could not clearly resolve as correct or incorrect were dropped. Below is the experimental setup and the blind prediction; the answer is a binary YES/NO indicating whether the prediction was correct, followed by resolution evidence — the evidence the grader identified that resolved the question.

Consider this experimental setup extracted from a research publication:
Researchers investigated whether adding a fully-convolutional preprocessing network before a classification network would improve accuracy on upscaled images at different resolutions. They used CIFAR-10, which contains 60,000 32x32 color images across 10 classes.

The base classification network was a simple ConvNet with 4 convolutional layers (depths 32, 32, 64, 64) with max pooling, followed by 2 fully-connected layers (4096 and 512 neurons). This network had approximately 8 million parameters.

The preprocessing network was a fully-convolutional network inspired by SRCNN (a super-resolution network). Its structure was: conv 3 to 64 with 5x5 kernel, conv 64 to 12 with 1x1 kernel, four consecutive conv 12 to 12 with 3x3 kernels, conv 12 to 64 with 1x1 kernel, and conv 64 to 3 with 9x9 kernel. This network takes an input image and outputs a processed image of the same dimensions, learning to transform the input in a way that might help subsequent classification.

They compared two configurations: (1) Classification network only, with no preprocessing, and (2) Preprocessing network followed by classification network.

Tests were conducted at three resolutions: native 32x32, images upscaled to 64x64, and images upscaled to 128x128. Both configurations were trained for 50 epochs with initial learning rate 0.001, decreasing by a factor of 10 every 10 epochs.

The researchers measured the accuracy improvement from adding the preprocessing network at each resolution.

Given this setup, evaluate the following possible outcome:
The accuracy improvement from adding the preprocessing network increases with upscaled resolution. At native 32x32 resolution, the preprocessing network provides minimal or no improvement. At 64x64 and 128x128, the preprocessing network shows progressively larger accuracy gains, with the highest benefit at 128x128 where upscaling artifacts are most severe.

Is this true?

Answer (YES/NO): YES